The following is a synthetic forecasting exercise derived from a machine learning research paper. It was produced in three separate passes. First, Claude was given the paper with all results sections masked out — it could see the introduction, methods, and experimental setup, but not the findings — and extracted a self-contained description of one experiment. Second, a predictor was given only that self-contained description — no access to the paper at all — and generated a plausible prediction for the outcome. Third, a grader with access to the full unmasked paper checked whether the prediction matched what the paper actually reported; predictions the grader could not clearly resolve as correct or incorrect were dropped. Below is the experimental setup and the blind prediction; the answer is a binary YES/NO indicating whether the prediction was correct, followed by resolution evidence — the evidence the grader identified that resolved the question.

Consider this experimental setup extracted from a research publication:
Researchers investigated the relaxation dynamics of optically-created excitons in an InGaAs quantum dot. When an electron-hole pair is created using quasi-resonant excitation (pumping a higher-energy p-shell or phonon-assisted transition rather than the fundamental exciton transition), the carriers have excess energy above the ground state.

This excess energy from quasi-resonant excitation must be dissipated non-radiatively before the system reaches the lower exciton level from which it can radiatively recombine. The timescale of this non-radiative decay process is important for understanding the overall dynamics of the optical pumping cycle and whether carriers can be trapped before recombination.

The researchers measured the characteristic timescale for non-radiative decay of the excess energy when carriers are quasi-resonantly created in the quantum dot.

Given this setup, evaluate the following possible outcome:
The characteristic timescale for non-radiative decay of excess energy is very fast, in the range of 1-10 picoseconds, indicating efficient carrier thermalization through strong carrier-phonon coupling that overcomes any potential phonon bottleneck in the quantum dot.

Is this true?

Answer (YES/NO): NO